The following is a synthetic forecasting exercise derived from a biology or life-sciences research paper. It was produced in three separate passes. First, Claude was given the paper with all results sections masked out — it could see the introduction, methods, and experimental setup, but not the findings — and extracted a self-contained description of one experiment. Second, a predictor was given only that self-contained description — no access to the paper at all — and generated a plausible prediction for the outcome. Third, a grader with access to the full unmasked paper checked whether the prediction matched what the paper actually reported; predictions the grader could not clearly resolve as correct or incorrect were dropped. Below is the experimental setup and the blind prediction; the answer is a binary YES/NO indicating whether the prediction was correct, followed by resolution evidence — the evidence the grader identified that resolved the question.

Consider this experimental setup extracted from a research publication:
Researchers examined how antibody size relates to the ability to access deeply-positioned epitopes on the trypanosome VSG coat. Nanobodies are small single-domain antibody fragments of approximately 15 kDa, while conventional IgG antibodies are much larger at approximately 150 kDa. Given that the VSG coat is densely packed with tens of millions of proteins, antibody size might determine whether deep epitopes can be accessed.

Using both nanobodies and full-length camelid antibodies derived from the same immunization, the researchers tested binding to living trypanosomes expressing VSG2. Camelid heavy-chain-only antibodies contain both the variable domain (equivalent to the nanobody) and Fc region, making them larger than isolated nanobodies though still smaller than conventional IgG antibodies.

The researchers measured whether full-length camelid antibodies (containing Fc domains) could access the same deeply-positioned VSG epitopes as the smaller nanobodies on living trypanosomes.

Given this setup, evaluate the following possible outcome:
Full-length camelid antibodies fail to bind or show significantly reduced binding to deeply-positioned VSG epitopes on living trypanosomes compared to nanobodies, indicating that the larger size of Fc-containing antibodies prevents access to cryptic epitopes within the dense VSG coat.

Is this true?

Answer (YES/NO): NO